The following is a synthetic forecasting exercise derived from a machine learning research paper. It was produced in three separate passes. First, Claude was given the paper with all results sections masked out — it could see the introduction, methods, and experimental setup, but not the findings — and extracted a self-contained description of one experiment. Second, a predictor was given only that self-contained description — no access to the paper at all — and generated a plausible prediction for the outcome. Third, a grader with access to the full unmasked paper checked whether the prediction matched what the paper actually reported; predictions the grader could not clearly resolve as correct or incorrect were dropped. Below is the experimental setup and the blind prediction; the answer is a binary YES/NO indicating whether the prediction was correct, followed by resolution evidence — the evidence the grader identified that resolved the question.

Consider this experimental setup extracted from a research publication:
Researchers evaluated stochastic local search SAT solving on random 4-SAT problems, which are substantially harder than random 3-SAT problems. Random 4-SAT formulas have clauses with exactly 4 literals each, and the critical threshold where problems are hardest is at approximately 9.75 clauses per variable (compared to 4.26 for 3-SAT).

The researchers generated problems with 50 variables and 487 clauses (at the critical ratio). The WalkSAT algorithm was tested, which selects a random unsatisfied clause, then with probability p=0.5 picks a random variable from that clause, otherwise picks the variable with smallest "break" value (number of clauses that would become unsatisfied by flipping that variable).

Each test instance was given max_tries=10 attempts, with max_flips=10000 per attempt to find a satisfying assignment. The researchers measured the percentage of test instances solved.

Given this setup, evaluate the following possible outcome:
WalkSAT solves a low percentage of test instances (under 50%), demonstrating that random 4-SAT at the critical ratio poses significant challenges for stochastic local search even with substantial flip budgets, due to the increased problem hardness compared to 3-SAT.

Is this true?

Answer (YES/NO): NO